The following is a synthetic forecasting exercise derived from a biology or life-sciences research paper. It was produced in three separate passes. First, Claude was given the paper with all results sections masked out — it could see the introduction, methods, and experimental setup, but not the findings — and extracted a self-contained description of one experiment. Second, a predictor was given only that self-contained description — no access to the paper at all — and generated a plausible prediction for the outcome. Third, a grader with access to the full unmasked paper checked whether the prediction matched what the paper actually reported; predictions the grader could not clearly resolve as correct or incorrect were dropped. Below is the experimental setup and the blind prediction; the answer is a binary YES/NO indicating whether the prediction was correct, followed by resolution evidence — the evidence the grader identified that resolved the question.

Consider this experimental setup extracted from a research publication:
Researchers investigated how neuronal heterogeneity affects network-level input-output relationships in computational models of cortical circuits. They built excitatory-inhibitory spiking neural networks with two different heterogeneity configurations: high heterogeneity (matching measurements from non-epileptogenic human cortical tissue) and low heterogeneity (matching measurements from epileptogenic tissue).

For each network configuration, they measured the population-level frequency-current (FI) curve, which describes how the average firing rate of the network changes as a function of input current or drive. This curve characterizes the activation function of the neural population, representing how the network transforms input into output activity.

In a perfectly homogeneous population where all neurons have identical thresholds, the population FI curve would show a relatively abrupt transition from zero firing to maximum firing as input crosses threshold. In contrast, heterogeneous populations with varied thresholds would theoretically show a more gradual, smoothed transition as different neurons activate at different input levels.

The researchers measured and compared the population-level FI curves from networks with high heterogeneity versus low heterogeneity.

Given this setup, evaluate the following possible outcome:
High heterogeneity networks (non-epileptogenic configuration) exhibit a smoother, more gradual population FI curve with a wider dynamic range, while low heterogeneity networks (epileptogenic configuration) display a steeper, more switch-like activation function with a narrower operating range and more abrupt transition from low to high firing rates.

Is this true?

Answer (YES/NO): YES